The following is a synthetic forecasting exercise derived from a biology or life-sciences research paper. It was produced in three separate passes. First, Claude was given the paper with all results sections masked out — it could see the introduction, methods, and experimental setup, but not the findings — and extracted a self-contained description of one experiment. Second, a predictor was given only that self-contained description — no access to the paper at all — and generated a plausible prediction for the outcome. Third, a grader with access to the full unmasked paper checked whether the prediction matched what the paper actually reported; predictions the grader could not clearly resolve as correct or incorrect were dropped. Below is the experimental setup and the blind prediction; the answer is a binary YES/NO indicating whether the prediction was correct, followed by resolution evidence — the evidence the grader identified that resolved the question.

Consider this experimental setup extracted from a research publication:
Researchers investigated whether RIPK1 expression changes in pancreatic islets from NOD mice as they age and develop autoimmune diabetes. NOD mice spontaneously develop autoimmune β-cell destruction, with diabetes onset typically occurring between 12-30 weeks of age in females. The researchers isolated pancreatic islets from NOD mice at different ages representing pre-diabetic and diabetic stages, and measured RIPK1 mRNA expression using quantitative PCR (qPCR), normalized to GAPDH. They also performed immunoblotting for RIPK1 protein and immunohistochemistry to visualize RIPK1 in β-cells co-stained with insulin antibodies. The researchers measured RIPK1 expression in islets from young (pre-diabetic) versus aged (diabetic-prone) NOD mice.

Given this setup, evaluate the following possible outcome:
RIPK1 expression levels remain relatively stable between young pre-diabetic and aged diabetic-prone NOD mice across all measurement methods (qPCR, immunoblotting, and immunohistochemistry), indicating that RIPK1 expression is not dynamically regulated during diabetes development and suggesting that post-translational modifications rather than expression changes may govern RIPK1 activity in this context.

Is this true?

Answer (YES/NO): NO